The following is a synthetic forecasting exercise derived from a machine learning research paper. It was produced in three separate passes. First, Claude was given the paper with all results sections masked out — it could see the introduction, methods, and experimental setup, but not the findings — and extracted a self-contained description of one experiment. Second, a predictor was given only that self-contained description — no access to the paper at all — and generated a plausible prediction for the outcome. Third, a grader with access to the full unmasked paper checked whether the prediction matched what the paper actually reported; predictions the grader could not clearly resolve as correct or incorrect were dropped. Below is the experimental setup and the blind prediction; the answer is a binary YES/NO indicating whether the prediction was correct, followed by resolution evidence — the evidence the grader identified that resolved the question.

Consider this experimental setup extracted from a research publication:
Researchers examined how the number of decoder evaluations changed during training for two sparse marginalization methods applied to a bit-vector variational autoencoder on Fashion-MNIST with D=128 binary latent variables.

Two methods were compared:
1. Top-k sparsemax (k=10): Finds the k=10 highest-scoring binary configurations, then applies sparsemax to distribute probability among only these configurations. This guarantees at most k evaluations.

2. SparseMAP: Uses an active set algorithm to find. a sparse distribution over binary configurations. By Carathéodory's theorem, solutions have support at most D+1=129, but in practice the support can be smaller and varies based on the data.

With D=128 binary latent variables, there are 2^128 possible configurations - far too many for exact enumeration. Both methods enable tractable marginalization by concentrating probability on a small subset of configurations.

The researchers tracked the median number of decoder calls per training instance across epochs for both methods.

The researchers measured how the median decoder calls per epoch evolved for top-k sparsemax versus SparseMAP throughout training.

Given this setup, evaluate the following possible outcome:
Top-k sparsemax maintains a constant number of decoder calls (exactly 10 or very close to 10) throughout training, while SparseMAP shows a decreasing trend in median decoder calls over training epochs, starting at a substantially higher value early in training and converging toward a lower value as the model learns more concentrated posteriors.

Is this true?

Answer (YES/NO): NO